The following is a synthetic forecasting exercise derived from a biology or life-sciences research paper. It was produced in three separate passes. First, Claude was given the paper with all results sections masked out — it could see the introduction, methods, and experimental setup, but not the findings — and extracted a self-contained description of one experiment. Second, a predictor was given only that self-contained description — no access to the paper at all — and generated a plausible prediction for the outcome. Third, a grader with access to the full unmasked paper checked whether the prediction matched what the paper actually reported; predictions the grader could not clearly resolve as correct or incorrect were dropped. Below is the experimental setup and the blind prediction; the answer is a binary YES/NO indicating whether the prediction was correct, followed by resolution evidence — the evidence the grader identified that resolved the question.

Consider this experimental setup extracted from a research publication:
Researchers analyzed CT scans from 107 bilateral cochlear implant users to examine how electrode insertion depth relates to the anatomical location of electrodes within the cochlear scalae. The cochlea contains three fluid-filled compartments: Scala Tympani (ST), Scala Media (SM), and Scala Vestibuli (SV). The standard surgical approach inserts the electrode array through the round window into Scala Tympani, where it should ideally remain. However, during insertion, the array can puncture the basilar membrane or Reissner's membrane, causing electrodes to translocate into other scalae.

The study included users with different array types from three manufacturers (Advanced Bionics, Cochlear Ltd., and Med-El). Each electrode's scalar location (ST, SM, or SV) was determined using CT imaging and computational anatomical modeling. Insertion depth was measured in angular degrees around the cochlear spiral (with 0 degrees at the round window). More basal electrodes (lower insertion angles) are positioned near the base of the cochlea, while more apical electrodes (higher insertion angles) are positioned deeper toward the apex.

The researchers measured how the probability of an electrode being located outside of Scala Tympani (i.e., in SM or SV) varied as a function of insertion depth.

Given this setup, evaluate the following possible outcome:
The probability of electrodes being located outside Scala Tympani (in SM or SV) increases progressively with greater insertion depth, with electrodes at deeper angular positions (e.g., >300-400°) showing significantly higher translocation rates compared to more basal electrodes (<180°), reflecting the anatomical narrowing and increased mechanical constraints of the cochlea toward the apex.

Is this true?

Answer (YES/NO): YES